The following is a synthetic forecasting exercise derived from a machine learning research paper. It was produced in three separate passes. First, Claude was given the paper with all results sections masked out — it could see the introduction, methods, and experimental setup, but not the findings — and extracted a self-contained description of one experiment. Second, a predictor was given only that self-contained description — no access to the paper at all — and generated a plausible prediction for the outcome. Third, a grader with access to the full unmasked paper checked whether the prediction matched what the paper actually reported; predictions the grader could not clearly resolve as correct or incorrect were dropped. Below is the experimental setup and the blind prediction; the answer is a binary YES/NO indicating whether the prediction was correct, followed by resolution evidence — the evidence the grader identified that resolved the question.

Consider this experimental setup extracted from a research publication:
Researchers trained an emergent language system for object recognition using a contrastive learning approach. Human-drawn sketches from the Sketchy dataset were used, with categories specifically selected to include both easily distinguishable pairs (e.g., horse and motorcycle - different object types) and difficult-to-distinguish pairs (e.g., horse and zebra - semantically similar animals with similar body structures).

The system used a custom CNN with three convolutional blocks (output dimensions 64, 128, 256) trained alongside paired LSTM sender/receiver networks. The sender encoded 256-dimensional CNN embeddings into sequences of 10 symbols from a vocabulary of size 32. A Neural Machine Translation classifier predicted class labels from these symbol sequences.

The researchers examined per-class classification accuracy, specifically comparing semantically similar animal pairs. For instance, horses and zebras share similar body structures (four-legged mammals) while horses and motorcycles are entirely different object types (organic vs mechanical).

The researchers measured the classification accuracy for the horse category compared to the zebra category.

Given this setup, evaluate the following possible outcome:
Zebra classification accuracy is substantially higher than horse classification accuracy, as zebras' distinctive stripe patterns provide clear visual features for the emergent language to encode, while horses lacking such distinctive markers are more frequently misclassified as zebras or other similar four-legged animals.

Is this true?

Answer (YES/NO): NO